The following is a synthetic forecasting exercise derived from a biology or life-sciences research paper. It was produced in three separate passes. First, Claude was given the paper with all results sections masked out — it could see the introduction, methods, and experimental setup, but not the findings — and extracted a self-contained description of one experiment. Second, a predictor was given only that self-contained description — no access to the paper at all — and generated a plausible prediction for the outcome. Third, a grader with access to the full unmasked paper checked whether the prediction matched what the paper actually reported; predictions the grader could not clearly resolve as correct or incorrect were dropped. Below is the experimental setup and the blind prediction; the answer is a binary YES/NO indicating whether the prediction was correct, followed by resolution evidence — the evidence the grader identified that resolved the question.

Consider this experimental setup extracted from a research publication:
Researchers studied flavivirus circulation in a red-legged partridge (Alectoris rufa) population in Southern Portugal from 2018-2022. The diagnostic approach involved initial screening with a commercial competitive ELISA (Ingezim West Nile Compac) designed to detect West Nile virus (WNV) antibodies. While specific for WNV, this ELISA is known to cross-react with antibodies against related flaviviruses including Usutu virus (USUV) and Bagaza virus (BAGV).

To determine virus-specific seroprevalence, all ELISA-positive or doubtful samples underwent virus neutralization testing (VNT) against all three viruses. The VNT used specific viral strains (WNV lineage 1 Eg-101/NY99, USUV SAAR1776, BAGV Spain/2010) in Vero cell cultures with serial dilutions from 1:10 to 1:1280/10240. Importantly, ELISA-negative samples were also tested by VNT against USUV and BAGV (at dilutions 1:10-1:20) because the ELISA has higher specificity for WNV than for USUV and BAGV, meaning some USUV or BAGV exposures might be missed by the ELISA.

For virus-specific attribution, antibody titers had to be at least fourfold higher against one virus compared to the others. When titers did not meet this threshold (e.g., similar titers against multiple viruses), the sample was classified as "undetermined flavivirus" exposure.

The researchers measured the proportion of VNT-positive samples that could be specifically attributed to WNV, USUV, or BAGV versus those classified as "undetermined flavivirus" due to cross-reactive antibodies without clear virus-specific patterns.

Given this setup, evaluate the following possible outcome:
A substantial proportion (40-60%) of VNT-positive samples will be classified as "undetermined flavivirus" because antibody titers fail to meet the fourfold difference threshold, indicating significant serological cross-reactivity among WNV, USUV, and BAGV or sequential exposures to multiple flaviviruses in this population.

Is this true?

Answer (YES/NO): YES